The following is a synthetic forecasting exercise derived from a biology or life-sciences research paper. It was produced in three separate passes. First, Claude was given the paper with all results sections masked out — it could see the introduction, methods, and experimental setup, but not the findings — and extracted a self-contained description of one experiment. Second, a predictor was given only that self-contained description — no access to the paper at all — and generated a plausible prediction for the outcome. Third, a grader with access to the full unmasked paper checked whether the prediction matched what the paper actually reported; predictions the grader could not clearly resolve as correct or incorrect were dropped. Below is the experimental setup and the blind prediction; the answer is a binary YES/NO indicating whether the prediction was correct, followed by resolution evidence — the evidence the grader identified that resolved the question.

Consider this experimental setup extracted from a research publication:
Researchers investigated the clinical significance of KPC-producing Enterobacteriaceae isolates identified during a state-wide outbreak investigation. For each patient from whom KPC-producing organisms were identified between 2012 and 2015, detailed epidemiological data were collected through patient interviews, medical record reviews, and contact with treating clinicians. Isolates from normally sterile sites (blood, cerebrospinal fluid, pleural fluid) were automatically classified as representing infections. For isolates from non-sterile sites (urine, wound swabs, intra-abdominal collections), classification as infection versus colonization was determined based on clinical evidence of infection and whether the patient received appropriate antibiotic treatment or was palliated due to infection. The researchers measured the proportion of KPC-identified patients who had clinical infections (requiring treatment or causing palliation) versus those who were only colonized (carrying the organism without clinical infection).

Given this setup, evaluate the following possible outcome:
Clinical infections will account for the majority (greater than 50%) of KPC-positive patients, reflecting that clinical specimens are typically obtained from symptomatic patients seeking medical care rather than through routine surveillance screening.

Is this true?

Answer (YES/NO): YES